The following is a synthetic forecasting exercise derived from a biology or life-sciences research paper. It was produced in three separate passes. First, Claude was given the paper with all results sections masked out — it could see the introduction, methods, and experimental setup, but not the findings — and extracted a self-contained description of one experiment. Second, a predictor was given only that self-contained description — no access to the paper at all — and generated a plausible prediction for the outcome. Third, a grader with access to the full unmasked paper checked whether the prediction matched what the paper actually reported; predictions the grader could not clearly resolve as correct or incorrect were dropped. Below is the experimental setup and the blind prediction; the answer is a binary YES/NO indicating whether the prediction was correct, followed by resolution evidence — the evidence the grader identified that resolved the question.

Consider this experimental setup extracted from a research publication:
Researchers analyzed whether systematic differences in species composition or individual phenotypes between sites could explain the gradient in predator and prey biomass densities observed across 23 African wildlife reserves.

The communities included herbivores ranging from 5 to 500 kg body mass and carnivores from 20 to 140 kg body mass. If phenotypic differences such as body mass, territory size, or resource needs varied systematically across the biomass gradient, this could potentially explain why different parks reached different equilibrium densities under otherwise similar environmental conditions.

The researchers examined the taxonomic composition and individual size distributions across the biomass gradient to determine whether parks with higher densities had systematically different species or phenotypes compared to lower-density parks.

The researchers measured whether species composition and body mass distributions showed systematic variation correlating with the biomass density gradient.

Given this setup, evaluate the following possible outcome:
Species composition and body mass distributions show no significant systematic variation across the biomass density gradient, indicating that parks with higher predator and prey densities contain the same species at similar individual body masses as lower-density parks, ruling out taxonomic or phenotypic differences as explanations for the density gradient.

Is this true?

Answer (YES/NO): YES